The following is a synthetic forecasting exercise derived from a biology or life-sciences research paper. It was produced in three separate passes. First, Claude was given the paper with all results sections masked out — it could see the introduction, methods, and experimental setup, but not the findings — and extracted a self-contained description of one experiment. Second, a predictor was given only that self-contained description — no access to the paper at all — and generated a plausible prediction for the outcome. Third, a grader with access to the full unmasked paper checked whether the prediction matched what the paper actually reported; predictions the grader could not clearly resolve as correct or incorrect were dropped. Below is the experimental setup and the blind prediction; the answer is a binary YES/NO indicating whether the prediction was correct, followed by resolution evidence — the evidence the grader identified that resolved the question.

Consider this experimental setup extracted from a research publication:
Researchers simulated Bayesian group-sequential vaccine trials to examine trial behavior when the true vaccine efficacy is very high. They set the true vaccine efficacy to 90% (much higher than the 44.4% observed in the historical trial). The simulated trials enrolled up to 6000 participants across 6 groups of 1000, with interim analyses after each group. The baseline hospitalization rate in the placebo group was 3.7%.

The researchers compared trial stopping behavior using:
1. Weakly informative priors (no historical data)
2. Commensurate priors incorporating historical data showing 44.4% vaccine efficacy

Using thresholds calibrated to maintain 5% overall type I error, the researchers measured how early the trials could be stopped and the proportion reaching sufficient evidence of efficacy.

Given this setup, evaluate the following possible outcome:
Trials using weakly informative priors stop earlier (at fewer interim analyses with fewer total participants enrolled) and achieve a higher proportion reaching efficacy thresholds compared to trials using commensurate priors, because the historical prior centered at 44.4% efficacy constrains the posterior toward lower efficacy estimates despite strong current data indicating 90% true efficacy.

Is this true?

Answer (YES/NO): NO